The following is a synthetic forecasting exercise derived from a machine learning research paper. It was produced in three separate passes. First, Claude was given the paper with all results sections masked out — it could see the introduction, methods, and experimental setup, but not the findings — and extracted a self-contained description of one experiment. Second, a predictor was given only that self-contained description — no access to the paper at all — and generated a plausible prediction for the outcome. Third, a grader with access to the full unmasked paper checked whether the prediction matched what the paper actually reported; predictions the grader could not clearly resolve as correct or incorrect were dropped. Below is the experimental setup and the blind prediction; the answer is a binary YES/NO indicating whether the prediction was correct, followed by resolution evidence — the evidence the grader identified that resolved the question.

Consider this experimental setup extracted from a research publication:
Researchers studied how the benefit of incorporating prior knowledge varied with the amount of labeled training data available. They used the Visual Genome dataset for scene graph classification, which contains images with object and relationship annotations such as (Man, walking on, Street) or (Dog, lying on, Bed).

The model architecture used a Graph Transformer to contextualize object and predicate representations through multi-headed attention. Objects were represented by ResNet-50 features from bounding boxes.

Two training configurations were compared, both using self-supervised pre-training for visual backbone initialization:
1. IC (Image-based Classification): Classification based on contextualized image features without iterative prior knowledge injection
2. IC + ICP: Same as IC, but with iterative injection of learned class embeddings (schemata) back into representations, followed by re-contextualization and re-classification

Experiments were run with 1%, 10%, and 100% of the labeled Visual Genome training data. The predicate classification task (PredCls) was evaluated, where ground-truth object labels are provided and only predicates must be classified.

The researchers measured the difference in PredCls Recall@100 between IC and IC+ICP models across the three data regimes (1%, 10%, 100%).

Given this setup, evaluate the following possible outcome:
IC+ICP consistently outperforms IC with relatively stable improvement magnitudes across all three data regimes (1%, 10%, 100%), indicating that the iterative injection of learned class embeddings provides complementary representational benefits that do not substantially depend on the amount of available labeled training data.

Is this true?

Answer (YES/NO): NO